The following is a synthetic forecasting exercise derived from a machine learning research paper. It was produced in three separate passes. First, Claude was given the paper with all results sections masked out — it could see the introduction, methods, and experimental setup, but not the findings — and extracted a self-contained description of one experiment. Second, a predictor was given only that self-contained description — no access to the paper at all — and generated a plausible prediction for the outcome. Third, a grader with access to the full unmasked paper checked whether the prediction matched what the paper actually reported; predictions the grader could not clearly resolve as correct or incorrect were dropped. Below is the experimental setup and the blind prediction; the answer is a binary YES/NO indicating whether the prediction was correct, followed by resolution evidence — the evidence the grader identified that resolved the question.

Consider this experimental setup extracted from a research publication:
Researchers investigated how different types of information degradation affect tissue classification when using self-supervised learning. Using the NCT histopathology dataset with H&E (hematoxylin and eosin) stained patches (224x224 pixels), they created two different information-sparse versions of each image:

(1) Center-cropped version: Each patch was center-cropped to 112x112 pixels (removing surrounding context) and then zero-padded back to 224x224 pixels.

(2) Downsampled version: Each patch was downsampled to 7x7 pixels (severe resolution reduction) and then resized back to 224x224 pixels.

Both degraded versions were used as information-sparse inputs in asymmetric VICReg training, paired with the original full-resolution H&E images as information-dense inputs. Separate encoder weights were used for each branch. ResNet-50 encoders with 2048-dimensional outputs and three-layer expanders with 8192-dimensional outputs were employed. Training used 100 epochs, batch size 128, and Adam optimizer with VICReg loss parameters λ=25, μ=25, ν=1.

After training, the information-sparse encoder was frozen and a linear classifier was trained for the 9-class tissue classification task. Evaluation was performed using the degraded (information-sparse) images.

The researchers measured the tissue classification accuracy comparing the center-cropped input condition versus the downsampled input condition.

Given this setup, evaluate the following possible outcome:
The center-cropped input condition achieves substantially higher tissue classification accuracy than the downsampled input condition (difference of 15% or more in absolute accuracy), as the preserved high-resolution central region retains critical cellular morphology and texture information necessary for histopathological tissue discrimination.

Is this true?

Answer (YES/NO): NO